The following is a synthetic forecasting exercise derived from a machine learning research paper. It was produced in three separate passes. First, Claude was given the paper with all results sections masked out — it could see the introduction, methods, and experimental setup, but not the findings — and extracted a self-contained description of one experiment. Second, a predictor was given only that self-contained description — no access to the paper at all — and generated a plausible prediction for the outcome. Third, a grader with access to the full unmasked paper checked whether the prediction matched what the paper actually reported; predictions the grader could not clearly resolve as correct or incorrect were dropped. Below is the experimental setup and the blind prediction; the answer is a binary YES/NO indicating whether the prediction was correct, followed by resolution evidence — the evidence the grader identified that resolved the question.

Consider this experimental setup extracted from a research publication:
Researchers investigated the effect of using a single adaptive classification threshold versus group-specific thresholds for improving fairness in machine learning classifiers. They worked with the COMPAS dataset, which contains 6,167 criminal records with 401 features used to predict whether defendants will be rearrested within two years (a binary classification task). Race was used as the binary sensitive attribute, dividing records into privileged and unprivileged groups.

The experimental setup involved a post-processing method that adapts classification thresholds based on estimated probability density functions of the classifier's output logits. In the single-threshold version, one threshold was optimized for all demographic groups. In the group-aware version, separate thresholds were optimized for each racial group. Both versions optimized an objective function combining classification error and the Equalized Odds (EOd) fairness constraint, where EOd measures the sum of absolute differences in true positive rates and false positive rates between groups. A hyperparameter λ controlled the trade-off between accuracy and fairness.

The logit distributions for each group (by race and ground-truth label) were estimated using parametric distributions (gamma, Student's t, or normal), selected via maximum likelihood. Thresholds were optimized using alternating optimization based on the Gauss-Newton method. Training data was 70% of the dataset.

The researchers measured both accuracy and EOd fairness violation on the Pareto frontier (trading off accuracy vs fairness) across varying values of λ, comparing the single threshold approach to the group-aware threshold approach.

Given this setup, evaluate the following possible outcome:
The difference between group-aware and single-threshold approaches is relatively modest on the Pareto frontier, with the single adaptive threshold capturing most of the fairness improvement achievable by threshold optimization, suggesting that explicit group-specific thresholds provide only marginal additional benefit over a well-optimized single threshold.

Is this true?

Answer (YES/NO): NO